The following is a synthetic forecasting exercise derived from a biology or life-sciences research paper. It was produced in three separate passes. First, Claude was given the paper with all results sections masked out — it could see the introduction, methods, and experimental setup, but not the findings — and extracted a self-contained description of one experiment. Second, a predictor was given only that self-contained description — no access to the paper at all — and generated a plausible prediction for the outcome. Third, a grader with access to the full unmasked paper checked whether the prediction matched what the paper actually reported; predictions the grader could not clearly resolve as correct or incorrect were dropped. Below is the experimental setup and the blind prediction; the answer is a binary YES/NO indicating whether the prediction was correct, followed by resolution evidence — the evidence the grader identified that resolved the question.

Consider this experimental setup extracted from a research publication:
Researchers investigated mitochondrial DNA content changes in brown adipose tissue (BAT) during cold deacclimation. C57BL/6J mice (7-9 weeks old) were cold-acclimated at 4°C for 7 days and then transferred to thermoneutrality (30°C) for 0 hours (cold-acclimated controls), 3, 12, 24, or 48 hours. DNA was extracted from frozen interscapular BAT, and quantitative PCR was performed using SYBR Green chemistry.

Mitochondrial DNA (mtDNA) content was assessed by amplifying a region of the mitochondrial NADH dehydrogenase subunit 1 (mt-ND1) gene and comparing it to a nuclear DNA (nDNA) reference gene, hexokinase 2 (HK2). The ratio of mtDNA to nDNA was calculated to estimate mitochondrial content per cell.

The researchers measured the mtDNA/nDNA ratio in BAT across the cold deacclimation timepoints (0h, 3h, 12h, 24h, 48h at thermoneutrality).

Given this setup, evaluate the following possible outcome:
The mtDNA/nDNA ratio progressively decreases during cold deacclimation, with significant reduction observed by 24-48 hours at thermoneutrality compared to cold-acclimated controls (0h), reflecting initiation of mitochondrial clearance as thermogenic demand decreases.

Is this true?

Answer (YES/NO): NO